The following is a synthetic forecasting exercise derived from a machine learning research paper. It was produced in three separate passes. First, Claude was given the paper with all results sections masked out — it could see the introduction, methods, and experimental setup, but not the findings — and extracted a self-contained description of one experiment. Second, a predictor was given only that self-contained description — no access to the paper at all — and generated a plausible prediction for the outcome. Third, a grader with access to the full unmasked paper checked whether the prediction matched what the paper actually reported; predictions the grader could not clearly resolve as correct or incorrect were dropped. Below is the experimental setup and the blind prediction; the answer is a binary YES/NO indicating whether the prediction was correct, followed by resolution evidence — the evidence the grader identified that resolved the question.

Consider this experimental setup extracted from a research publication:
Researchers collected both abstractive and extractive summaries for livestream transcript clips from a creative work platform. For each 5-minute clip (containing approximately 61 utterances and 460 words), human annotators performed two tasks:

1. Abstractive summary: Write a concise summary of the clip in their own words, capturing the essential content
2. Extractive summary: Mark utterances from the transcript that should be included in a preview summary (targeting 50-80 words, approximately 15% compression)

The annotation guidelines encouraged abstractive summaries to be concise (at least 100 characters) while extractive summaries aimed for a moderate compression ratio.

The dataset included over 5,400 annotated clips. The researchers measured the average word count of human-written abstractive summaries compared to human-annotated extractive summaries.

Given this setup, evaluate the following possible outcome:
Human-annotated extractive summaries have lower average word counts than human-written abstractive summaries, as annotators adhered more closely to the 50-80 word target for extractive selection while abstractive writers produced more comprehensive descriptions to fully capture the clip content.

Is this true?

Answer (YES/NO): NO